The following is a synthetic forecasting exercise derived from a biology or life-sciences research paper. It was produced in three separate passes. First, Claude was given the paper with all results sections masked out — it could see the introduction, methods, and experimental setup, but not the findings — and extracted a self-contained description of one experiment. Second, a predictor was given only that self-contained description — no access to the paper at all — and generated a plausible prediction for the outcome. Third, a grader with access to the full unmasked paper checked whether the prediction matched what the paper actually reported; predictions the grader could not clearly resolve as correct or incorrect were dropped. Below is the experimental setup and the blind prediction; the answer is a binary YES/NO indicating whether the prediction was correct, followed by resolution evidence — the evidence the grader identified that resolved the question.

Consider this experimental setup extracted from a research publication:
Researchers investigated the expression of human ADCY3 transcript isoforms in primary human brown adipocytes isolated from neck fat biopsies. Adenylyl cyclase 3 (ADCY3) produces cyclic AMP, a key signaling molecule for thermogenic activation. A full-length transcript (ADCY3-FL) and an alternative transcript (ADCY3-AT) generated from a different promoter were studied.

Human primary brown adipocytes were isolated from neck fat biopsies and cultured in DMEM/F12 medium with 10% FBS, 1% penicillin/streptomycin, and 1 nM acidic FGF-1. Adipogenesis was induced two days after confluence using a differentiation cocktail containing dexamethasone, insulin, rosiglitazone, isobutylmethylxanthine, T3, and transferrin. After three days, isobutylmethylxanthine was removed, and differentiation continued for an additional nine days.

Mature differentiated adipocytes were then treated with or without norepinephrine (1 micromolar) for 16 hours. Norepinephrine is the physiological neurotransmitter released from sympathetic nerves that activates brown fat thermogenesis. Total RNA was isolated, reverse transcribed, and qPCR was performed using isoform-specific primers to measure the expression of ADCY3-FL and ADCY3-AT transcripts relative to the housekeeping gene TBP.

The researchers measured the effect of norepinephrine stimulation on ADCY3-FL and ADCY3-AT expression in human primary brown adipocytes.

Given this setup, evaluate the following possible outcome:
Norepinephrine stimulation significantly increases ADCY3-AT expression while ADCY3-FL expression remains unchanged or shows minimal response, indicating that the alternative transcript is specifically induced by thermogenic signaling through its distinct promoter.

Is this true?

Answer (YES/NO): YES